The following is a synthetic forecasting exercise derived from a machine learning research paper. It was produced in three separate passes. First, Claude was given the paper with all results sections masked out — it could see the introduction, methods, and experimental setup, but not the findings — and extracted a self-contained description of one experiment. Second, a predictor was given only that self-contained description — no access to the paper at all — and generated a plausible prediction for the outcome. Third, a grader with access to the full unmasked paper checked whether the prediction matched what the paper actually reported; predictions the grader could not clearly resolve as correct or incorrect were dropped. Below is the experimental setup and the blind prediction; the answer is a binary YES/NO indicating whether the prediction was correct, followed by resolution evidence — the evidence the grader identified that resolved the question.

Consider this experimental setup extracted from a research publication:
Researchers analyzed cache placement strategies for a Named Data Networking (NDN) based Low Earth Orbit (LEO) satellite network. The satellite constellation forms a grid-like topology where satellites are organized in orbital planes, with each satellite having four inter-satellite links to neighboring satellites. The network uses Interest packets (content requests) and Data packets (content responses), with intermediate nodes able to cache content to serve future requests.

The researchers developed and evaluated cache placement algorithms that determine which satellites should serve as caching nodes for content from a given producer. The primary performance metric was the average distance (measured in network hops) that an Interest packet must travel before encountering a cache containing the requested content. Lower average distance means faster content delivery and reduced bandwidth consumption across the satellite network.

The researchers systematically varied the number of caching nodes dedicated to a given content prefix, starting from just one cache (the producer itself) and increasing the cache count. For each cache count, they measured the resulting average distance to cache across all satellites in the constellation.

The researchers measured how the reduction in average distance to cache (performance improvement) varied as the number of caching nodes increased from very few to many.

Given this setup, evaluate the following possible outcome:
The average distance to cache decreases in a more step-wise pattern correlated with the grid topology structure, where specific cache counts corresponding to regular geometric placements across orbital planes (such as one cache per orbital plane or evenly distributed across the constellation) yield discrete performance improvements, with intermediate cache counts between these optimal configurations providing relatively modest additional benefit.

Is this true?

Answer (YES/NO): NO